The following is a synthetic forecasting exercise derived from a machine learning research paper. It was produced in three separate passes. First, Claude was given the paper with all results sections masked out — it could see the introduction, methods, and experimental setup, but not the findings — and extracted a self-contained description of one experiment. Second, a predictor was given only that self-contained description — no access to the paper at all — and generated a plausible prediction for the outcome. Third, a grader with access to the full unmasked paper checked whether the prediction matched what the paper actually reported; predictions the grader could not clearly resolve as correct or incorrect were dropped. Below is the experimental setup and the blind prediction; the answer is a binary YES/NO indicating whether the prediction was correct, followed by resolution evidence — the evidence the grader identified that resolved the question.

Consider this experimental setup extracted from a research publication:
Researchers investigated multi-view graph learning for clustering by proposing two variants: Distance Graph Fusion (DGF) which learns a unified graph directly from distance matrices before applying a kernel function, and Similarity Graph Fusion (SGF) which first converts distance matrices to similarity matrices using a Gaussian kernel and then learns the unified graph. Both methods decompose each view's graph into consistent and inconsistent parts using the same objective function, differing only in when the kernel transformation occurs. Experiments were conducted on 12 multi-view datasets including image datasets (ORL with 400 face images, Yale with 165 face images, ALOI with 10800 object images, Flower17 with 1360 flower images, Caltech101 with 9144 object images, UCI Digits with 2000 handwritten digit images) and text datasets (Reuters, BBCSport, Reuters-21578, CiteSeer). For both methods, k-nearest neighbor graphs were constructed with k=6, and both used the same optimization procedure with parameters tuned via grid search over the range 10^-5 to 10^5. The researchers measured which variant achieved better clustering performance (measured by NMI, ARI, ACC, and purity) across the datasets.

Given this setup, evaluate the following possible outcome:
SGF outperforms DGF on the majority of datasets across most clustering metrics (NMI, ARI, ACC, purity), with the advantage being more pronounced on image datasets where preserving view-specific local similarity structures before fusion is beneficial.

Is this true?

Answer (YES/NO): NO